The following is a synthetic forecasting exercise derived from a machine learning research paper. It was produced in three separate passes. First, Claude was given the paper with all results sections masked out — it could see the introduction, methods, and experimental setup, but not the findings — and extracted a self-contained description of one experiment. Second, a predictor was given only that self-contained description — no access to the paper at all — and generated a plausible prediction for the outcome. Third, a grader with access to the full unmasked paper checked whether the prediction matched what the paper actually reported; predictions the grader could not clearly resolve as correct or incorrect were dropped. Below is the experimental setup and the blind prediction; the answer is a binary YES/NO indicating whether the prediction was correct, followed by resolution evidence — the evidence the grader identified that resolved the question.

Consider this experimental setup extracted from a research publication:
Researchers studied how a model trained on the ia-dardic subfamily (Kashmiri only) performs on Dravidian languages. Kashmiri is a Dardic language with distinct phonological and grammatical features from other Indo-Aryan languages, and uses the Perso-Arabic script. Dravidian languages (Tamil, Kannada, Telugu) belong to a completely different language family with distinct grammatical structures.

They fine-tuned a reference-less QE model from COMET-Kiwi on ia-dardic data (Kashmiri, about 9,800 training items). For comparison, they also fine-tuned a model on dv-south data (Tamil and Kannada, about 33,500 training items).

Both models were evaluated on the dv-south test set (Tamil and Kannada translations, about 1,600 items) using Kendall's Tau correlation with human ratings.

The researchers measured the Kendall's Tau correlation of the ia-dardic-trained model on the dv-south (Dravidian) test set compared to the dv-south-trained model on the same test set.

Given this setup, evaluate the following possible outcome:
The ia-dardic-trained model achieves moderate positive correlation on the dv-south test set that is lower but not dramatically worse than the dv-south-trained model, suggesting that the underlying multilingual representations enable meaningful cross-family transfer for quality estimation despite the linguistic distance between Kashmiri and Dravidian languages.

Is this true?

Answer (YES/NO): YES